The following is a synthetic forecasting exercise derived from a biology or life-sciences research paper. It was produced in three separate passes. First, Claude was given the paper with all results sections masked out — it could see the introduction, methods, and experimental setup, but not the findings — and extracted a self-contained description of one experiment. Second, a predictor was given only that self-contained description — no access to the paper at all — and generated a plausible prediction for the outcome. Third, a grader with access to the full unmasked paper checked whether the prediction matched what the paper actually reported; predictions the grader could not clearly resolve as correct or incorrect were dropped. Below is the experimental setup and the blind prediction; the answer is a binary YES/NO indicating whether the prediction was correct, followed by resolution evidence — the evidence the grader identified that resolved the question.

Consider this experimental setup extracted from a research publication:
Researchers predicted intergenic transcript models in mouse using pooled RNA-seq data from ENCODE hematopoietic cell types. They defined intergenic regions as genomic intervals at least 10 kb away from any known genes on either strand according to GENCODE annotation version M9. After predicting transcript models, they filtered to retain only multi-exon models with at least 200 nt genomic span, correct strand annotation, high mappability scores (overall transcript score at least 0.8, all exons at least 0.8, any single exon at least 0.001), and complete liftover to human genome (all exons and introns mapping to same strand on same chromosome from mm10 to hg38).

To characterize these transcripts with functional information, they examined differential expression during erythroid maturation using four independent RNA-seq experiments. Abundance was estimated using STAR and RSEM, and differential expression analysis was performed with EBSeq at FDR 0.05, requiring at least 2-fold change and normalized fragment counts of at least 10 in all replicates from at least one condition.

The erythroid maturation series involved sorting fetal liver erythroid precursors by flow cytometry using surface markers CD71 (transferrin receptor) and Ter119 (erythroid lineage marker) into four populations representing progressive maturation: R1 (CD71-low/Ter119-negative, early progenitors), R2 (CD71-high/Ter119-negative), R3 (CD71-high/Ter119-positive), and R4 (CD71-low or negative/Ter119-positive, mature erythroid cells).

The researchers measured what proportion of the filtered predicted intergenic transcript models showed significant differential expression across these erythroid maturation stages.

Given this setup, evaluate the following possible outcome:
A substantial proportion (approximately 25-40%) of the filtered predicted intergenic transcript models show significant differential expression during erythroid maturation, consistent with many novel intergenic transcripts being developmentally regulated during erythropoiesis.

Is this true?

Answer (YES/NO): NO